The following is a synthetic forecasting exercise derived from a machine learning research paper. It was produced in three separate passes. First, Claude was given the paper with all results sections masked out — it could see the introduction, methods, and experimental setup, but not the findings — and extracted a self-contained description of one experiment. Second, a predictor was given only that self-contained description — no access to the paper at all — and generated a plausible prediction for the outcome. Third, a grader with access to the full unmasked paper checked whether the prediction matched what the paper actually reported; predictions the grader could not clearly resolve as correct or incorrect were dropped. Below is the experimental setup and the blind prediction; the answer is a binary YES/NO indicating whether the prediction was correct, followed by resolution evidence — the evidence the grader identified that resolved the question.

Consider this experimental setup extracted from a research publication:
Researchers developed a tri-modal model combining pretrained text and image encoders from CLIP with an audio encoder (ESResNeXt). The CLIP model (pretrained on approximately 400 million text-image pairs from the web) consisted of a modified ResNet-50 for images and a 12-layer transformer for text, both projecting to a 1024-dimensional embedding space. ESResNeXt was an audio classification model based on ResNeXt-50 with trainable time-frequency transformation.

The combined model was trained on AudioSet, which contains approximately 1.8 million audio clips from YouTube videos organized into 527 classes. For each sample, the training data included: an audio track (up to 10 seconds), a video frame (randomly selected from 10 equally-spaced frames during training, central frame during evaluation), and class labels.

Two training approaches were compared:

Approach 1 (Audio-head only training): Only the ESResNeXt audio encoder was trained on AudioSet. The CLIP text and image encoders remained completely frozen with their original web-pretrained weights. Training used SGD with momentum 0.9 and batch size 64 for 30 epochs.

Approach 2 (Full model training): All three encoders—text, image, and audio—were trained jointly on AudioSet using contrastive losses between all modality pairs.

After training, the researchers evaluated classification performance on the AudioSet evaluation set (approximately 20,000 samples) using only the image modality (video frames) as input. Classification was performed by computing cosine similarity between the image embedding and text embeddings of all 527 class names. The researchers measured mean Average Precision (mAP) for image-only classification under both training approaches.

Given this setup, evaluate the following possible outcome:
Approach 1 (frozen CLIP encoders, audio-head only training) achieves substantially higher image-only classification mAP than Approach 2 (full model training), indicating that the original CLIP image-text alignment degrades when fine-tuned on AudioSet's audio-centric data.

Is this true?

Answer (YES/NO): NO